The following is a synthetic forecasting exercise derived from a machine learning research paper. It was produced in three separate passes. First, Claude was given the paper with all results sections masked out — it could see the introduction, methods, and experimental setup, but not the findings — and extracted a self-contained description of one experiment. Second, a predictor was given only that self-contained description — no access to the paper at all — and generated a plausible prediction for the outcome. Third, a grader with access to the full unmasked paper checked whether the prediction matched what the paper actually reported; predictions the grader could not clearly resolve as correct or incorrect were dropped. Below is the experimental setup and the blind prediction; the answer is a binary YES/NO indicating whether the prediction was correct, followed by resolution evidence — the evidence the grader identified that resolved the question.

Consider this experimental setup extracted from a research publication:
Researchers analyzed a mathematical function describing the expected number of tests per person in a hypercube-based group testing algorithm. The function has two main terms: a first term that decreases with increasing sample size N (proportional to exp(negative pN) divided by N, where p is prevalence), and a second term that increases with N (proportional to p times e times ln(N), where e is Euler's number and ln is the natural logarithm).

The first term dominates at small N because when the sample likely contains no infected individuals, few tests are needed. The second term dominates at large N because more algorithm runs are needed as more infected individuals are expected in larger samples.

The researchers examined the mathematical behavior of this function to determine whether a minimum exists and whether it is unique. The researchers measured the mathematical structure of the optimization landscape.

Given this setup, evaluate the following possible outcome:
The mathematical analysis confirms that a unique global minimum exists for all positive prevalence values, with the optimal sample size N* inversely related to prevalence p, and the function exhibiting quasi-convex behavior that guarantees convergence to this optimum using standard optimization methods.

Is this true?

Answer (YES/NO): NO